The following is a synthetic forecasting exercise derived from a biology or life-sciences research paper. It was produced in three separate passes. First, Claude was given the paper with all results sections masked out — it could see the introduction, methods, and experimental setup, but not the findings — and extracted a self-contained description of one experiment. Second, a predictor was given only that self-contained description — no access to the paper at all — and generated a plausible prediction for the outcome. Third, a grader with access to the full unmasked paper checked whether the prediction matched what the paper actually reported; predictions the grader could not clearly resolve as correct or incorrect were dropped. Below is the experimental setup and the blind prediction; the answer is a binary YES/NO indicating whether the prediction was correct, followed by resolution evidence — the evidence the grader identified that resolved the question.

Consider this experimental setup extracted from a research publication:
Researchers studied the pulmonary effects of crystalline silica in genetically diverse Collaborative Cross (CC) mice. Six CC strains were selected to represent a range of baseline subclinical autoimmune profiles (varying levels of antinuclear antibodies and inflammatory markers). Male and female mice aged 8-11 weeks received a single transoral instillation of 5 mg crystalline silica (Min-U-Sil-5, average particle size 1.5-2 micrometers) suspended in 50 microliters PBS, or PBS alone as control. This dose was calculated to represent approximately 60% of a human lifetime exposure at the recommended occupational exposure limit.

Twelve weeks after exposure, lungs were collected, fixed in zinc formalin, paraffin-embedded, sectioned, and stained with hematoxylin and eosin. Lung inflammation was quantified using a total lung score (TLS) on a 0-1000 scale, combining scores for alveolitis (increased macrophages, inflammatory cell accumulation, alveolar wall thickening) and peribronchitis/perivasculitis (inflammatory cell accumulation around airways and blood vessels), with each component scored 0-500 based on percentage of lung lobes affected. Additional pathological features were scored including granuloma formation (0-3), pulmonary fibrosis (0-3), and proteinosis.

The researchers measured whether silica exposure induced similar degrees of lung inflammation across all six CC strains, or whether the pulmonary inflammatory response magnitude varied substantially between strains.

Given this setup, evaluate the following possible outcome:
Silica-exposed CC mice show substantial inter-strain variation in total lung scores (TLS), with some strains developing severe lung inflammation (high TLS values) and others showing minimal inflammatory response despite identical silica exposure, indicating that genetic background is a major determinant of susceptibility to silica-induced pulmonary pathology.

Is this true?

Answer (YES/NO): NO